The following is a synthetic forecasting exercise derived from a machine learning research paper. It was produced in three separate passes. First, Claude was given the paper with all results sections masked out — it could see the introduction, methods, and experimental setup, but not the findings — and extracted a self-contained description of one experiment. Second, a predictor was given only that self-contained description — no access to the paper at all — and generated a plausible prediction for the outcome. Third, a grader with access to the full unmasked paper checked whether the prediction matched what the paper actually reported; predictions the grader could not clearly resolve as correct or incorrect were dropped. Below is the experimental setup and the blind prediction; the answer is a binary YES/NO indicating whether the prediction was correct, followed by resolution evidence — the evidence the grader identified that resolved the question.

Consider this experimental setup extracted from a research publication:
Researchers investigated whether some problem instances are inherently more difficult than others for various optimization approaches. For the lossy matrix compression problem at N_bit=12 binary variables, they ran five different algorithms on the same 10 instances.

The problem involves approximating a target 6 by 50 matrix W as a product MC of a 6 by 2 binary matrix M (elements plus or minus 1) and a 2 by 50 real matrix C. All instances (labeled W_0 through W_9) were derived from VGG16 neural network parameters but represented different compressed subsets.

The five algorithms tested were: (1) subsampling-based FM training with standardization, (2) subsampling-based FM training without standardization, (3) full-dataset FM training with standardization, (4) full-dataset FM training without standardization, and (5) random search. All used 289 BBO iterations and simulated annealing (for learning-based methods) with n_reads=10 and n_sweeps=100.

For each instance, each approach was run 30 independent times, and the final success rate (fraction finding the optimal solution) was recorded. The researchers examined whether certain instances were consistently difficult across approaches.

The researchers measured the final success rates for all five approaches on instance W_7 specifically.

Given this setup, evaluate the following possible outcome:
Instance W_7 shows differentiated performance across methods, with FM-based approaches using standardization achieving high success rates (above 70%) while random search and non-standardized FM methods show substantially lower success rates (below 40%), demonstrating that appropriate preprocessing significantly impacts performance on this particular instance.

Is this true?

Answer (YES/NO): NO